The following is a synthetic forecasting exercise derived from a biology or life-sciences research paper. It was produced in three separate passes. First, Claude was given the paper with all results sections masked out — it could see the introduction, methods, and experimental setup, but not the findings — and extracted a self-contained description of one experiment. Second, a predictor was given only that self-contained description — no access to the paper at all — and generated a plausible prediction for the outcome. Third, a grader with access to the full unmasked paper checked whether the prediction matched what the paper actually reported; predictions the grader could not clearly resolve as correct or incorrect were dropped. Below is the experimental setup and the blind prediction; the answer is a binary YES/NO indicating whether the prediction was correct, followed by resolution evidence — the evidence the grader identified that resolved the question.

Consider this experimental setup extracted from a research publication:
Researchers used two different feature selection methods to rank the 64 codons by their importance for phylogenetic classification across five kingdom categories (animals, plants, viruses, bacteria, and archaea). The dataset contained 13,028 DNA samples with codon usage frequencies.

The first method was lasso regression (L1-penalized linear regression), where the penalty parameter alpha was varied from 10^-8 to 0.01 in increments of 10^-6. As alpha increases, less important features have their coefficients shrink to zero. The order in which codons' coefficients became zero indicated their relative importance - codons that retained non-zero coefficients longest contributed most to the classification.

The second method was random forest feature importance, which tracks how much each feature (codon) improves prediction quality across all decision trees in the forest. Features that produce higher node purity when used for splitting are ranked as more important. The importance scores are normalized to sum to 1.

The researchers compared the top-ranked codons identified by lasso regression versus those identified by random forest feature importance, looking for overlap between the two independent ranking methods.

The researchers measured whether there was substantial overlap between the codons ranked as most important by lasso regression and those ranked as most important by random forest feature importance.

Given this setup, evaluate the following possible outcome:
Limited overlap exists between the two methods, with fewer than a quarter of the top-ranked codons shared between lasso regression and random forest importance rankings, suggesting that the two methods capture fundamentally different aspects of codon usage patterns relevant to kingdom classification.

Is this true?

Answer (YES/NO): NO